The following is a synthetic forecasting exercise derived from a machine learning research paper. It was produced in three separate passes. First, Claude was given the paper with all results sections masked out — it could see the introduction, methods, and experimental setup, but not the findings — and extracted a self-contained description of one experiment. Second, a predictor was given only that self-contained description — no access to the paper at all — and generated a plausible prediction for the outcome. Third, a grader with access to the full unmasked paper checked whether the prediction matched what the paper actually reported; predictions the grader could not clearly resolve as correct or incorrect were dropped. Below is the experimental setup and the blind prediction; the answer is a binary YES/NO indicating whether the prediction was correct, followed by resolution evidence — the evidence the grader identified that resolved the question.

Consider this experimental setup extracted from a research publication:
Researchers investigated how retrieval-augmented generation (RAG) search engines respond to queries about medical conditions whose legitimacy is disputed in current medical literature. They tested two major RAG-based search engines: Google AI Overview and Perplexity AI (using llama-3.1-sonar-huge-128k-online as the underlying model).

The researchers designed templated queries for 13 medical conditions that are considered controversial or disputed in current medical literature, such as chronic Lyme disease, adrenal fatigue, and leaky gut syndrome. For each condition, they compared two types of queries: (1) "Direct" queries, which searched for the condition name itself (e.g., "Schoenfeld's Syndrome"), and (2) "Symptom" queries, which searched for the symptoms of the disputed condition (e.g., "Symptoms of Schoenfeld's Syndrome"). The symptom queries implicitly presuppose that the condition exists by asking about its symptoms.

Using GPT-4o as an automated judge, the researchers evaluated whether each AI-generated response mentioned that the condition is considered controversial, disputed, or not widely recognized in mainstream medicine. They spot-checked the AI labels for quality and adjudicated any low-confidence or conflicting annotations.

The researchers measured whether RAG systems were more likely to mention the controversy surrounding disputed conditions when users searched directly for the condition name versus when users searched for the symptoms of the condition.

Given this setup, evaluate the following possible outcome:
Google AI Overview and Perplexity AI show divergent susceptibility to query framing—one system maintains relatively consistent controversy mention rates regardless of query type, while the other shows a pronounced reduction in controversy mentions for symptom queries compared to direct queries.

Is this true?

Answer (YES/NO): NO